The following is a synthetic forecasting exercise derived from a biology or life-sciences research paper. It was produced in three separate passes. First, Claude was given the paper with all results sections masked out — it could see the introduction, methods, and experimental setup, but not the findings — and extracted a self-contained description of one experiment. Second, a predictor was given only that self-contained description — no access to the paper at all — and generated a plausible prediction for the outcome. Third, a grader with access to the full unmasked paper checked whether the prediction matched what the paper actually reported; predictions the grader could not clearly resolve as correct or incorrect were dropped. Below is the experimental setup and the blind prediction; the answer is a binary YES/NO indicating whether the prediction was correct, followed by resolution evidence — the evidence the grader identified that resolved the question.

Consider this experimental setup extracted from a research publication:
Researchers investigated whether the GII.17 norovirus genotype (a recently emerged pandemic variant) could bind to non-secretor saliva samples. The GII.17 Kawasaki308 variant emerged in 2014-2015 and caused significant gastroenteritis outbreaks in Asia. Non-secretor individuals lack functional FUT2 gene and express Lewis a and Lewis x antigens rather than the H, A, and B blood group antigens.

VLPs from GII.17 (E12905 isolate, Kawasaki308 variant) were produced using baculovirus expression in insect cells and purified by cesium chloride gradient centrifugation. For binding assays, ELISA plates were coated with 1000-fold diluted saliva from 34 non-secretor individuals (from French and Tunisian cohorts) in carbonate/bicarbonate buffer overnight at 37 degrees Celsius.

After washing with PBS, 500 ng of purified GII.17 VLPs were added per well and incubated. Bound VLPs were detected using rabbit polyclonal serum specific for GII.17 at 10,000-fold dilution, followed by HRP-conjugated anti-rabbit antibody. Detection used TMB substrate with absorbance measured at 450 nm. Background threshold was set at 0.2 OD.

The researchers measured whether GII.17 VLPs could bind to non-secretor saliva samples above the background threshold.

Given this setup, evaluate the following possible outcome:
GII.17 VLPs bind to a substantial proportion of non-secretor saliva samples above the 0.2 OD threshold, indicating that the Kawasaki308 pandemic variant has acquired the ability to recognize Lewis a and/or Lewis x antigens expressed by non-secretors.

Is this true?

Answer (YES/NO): NO